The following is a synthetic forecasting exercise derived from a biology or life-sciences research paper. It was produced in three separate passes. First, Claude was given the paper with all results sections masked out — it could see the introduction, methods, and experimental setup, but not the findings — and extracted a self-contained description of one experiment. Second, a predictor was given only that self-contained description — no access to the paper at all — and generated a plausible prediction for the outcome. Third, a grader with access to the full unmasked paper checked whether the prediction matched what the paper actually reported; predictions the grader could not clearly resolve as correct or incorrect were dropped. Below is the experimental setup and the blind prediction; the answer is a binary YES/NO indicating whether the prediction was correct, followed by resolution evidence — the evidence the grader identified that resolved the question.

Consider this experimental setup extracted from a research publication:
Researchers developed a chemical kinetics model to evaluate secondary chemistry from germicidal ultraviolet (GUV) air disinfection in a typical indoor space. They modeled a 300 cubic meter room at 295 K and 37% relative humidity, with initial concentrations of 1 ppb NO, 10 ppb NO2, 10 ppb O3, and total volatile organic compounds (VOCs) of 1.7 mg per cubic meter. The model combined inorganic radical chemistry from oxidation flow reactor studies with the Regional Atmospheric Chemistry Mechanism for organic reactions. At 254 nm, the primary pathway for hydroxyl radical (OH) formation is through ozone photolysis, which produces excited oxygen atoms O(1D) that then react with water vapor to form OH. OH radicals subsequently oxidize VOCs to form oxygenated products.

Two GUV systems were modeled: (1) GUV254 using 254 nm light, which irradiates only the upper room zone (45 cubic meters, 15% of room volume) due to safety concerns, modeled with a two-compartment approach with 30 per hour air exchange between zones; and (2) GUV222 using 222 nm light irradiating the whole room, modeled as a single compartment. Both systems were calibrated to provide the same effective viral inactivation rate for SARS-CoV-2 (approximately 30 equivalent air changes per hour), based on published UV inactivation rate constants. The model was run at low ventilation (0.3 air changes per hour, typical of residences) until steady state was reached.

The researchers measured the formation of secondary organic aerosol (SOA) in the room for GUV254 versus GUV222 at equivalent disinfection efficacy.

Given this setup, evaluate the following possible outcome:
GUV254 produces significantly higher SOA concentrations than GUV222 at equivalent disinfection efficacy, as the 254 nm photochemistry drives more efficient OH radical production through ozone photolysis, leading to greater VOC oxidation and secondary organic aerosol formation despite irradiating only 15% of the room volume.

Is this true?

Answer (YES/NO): NO